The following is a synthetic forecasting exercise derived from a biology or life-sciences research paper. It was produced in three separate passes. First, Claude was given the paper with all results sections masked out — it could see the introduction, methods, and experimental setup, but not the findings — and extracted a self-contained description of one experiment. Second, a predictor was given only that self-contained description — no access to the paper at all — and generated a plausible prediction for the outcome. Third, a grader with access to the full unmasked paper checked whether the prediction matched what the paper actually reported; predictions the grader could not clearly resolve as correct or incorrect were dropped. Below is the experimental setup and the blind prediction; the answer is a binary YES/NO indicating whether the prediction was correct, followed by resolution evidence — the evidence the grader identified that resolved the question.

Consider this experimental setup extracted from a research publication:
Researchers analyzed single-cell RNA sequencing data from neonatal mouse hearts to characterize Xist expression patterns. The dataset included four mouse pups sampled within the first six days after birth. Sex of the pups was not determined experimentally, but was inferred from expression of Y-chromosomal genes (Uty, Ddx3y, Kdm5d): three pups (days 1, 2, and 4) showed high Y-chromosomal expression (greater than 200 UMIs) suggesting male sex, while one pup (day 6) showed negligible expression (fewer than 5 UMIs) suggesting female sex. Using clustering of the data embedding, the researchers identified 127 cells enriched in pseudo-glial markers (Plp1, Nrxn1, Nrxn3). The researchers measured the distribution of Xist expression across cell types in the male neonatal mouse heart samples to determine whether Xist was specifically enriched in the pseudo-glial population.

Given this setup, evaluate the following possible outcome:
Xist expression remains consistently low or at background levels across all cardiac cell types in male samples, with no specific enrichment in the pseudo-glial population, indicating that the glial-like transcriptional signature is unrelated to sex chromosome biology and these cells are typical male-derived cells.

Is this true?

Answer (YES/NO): NO